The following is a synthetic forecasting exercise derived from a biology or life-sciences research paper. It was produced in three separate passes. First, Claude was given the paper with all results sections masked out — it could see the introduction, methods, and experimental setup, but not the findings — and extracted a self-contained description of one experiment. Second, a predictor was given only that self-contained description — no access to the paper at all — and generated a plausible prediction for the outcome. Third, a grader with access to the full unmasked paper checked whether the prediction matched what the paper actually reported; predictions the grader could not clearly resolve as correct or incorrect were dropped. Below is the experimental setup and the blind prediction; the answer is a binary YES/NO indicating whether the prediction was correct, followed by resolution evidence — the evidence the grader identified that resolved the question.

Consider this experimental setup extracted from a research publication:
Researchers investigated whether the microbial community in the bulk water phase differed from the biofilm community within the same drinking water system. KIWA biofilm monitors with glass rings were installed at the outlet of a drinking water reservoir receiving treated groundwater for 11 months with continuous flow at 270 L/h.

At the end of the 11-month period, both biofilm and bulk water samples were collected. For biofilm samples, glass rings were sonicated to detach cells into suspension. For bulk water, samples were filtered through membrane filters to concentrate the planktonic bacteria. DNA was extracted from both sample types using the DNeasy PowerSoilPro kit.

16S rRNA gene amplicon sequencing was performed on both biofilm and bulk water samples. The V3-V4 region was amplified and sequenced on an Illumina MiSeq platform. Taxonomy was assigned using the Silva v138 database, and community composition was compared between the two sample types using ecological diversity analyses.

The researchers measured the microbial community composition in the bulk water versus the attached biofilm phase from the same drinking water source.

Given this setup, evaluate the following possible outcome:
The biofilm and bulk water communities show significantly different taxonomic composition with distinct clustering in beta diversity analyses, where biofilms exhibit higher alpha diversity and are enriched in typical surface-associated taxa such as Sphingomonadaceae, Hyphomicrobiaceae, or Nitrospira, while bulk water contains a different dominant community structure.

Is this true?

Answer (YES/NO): NO